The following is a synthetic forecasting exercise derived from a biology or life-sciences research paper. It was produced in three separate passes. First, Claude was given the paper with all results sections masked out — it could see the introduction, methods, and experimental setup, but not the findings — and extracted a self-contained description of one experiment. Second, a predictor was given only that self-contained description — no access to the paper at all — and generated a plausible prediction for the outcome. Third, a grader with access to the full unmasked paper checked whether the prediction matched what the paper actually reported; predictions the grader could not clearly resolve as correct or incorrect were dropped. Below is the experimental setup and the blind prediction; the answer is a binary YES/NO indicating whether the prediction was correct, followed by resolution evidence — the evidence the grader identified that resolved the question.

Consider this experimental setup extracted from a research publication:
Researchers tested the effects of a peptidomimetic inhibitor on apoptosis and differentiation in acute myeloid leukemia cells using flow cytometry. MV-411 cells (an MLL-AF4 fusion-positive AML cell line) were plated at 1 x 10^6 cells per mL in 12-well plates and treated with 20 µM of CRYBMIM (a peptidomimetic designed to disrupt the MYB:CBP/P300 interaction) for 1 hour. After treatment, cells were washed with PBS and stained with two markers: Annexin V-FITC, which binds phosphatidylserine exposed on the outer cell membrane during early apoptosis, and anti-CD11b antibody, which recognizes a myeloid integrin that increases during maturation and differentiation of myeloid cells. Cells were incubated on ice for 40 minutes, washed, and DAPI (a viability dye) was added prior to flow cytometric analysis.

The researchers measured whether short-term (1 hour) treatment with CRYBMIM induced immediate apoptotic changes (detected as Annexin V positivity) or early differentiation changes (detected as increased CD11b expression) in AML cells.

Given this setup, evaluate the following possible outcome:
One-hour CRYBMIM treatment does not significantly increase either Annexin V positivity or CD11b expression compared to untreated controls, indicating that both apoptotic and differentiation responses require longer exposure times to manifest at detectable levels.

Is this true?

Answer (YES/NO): NO